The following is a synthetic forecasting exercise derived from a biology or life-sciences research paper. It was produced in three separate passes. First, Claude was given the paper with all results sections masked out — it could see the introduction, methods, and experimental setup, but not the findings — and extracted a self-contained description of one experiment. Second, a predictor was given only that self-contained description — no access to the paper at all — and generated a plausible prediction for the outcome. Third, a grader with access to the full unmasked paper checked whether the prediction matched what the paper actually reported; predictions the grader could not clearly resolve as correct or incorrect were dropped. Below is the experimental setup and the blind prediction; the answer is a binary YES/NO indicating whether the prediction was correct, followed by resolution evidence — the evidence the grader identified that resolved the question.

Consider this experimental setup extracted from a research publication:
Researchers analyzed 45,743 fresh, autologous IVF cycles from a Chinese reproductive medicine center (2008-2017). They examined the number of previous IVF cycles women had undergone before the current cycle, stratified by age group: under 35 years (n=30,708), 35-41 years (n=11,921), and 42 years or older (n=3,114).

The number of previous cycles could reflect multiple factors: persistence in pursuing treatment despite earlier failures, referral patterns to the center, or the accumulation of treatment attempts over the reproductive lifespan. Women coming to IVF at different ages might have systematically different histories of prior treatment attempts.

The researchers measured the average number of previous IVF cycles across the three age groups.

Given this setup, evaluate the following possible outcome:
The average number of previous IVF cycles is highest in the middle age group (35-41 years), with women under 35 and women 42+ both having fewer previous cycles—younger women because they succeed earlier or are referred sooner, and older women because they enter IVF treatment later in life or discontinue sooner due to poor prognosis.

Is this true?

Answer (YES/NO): NO